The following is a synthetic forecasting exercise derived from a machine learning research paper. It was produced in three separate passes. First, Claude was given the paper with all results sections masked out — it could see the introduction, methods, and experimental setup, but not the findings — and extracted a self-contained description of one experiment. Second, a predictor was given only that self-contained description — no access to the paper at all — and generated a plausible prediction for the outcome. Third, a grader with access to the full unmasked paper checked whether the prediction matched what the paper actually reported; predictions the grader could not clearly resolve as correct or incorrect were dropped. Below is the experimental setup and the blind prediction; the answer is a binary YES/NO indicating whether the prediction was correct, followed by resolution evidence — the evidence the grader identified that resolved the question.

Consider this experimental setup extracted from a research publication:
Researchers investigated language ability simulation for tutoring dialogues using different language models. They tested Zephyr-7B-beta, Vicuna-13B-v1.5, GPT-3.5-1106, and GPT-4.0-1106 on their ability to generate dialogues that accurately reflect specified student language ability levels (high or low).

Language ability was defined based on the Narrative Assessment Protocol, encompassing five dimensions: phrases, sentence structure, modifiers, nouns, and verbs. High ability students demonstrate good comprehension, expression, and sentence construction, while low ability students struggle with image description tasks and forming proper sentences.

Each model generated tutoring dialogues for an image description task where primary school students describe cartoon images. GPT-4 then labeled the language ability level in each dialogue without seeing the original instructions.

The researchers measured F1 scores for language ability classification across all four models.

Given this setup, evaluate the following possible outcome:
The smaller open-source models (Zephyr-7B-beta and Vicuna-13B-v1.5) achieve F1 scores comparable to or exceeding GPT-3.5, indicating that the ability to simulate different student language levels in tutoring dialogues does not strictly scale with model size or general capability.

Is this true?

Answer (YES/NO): NO